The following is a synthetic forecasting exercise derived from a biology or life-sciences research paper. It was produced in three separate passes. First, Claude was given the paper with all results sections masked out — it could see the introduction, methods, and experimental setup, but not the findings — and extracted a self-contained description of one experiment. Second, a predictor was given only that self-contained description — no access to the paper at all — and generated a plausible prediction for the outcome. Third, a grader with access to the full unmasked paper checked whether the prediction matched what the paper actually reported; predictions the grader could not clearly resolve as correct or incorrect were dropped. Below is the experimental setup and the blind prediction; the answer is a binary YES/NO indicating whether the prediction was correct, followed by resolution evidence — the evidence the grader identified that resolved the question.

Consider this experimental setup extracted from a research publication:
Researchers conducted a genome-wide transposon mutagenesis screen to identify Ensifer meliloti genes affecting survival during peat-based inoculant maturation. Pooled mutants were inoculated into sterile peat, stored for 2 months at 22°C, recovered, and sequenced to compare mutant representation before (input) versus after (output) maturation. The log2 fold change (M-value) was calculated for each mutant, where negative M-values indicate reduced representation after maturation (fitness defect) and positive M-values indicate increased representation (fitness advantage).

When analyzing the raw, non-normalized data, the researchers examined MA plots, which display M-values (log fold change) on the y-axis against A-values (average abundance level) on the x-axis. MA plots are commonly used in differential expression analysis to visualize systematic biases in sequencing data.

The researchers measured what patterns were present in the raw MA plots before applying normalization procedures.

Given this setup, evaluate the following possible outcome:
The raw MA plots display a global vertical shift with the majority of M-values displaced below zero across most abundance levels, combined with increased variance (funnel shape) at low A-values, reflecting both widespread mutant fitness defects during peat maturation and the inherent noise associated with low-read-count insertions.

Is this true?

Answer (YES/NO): NO